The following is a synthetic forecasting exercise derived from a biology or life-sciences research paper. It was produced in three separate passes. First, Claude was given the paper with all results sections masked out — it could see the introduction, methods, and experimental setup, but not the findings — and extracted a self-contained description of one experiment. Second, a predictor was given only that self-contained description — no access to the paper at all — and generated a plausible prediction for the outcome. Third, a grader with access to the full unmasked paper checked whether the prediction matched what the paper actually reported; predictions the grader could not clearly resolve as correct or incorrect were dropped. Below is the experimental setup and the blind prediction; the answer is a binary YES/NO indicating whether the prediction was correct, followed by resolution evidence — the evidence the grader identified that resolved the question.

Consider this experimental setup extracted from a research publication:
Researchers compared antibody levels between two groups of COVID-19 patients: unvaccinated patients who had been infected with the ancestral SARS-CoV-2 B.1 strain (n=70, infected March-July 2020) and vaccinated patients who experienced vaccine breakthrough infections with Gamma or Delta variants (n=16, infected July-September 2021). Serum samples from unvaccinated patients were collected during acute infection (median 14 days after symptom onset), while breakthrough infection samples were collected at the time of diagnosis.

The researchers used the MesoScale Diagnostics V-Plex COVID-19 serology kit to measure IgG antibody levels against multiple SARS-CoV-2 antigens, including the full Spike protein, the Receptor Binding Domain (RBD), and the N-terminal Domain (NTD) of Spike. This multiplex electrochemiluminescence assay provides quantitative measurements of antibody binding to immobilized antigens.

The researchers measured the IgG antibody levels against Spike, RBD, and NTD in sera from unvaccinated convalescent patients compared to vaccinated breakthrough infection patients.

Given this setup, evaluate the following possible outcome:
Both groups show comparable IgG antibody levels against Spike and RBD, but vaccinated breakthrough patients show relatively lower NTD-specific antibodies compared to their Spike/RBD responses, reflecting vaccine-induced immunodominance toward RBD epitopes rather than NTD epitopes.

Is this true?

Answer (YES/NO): NO